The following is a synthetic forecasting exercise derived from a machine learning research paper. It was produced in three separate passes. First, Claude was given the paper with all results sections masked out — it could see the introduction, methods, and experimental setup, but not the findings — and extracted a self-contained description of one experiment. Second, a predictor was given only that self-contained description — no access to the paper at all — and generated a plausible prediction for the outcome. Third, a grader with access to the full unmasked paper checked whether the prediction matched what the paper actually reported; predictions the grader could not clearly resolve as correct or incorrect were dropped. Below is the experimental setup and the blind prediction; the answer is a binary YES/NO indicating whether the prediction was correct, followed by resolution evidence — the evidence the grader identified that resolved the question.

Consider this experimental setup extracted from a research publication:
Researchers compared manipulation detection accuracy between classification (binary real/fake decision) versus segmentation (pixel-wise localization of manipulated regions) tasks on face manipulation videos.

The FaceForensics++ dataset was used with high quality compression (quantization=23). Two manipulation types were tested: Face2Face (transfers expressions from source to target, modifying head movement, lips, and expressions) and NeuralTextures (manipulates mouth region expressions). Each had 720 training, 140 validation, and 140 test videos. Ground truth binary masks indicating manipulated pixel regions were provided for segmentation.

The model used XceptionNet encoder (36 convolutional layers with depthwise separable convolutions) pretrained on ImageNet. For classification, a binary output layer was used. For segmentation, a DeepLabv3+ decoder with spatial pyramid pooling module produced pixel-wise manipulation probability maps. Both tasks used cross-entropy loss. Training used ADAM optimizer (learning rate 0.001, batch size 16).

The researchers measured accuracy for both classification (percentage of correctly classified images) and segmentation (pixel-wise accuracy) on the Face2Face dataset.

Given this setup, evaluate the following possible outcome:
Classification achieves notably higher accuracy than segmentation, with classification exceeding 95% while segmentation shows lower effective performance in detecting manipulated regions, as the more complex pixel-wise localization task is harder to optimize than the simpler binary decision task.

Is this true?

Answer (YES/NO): NO